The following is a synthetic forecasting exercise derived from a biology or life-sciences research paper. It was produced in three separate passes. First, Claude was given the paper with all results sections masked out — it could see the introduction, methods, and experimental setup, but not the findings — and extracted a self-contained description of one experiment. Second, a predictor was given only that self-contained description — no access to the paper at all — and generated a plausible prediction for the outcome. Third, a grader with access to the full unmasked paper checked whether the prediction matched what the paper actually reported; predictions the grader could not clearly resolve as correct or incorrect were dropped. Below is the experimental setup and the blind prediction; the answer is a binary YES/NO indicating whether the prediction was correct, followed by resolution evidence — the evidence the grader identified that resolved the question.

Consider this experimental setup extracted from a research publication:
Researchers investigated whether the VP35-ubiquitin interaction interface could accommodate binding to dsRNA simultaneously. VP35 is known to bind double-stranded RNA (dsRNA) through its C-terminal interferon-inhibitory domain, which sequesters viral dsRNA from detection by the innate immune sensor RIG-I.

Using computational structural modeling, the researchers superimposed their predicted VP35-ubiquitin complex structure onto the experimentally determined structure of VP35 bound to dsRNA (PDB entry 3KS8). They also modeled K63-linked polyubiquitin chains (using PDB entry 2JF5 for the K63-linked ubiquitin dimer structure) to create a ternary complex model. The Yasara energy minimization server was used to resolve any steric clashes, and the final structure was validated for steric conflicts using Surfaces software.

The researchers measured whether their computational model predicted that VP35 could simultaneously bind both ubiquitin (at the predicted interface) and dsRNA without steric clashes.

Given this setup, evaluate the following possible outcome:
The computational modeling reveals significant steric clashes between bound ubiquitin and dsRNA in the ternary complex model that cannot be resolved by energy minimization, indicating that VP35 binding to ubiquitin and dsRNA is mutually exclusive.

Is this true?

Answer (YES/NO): NO